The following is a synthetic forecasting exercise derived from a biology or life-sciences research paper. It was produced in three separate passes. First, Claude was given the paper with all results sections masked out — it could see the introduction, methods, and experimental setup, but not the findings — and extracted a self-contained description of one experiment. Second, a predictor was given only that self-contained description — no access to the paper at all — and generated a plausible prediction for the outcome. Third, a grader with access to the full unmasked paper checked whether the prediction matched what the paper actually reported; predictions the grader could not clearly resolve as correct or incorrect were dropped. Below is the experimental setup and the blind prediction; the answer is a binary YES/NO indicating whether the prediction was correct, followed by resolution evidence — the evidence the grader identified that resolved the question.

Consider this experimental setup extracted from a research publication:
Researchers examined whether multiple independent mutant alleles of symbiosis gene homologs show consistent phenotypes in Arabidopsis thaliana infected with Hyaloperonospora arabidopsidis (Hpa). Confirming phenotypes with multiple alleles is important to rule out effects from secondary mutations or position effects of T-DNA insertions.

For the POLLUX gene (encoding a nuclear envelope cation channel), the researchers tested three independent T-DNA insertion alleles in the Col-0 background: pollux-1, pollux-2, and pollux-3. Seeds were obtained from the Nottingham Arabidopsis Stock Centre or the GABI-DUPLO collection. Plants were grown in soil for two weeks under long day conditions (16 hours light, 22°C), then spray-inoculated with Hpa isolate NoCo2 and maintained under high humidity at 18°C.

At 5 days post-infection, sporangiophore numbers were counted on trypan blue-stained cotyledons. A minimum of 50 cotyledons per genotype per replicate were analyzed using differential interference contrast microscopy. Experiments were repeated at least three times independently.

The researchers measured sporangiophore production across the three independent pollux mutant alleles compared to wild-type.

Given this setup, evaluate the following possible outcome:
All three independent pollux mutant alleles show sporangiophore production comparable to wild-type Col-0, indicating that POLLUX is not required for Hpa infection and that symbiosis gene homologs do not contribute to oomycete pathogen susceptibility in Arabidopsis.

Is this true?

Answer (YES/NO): NO